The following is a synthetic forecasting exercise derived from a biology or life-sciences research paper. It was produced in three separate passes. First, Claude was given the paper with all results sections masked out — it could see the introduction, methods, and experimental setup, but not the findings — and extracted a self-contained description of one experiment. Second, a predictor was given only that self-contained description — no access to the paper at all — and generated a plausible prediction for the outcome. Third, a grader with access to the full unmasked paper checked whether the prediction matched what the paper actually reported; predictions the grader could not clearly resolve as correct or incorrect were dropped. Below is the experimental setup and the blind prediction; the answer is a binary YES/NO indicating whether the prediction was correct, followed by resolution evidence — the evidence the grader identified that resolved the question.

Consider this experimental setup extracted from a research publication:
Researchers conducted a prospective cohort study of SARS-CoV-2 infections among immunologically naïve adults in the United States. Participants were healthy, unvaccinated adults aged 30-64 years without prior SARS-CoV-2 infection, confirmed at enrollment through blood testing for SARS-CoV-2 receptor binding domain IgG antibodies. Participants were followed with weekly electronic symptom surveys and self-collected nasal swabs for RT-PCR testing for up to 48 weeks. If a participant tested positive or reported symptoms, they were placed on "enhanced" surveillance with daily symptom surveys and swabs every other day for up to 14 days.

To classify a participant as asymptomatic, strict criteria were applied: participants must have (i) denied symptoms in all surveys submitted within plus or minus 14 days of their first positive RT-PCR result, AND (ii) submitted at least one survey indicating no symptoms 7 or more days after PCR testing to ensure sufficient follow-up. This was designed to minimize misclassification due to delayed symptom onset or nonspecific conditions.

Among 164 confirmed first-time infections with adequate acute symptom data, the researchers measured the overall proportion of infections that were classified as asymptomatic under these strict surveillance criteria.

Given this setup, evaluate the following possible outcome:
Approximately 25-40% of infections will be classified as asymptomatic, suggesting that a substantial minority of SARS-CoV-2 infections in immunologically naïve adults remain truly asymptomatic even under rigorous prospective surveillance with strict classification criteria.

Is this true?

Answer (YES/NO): NO